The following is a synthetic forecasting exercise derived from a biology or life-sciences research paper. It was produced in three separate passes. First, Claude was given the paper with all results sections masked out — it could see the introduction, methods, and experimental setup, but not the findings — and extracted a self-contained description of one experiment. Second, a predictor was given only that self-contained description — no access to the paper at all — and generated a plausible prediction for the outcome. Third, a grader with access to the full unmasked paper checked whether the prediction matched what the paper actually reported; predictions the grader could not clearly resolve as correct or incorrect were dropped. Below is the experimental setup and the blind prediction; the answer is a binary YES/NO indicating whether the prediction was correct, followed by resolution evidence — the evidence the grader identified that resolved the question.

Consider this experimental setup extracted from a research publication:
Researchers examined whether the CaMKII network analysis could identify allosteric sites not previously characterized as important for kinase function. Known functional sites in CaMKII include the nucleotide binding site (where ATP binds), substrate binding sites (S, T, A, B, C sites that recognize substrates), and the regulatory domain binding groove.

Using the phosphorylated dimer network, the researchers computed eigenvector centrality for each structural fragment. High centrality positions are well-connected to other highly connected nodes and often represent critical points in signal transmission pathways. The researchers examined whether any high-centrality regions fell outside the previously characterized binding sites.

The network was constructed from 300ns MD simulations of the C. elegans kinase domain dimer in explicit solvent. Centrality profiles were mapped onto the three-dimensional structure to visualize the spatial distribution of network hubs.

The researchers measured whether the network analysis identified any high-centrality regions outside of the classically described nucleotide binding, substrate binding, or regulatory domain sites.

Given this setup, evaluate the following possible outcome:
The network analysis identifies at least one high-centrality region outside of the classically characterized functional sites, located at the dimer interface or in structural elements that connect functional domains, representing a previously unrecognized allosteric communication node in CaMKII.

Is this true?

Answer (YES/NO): YES